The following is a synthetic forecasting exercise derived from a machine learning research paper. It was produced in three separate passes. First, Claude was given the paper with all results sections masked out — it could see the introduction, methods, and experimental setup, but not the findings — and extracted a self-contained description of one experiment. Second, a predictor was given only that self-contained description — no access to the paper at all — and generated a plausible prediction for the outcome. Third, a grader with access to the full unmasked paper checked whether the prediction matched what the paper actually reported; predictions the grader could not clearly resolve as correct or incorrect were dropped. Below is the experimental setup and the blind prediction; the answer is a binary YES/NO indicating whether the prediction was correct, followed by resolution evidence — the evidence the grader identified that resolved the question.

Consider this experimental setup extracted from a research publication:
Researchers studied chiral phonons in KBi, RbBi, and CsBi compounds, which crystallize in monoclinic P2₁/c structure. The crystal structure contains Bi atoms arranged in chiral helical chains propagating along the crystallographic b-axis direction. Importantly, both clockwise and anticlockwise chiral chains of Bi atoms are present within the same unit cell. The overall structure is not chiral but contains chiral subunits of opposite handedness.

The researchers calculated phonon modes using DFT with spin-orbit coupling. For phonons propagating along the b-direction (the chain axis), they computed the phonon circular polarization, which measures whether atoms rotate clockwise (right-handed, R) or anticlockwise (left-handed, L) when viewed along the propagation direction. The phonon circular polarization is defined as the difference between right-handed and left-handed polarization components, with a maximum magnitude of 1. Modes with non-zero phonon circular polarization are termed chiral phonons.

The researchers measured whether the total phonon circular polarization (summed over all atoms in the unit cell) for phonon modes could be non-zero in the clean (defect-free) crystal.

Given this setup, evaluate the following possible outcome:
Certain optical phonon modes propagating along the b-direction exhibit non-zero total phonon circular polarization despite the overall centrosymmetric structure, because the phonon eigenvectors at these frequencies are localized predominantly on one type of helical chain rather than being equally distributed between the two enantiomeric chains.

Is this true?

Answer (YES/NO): NO